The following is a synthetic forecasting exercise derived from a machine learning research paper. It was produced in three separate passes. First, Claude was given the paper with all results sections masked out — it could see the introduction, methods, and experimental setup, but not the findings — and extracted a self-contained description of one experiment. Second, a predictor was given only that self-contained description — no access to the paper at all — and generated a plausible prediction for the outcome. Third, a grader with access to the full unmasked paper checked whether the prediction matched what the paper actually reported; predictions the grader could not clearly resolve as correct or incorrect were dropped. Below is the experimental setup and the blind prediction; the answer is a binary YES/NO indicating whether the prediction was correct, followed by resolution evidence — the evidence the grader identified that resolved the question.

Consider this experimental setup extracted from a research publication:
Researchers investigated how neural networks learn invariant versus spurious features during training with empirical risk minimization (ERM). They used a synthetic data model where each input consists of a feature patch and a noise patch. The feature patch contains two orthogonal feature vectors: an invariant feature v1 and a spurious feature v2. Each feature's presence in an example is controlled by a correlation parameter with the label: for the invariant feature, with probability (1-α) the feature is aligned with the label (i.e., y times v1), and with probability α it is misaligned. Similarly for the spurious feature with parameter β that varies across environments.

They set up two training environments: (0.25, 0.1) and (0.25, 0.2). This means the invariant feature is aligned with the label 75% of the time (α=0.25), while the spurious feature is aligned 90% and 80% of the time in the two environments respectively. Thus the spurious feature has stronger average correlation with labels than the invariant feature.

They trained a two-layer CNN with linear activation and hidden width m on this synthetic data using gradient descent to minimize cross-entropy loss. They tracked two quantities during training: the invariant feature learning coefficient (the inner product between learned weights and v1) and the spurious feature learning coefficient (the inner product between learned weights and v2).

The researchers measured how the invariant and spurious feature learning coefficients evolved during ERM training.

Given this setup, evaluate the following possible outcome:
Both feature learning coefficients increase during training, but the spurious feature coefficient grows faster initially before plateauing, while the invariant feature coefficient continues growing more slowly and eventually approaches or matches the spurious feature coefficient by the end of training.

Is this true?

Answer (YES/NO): NO